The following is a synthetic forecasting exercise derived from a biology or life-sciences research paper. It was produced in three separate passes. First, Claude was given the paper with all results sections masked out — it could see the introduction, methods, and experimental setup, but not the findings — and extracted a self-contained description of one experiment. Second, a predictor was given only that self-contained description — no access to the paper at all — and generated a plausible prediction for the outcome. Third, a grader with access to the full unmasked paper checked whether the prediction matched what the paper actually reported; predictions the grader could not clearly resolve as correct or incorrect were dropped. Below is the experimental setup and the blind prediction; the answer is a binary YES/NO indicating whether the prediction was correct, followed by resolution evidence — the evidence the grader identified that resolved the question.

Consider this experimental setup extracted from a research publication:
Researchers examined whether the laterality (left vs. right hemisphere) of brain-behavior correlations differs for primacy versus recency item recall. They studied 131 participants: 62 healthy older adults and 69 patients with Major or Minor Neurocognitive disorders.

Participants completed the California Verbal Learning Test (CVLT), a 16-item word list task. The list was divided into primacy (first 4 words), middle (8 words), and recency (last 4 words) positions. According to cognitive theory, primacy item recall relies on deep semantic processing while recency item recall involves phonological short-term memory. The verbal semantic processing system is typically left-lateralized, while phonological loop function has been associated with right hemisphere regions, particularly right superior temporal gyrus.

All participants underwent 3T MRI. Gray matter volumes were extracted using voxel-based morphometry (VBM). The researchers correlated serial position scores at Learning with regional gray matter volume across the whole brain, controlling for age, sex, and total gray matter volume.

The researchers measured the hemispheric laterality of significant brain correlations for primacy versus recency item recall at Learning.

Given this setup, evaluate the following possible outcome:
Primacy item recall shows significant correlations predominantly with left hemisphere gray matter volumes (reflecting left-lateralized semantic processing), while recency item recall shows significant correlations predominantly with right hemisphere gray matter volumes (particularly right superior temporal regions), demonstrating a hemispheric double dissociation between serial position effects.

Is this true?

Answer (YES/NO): NO